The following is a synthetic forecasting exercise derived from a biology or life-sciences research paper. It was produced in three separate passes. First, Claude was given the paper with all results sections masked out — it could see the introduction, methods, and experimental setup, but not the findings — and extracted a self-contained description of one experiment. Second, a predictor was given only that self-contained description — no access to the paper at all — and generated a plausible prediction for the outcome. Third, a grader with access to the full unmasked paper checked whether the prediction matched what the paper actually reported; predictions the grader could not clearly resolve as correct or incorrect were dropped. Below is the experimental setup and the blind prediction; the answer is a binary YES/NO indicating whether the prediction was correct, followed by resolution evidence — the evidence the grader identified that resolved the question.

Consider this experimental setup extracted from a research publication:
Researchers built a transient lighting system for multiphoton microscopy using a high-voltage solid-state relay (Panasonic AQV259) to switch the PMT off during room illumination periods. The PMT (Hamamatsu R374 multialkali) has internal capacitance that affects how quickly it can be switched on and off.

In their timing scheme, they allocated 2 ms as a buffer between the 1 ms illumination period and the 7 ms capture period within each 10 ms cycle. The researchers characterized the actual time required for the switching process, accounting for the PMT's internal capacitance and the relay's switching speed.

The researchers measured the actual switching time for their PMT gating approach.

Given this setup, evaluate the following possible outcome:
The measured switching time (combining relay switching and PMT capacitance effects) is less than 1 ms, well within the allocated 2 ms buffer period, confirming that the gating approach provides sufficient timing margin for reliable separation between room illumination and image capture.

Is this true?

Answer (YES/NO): YES